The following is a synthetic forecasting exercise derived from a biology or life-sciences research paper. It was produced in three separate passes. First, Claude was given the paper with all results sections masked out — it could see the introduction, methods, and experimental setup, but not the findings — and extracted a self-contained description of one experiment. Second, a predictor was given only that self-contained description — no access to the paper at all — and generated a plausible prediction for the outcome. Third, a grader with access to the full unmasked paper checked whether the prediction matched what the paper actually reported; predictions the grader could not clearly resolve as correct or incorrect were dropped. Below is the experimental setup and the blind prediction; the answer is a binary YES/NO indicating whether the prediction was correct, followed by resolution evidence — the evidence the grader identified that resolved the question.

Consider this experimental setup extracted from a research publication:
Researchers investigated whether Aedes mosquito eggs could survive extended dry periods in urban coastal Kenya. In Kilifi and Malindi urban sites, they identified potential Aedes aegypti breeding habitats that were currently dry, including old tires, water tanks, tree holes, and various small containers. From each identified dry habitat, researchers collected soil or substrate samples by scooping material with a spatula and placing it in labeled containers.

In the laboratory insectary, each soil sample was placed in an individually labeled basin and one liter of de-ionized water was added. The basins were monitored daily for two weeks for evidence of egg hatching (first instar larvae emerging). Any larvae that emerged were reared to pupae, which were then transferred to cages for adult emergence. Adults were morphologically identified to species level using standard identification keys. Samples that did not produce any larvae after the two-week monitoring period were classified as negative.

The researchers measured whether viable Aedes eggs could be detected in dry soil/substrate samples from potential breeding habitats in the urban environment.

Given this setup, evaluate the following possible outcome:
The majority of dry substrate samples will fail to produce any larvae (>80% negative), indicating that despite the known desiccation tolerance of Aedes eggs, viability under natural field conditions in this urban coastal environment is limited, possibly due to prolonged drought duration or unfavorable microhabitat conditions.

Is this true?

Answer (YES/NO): NO